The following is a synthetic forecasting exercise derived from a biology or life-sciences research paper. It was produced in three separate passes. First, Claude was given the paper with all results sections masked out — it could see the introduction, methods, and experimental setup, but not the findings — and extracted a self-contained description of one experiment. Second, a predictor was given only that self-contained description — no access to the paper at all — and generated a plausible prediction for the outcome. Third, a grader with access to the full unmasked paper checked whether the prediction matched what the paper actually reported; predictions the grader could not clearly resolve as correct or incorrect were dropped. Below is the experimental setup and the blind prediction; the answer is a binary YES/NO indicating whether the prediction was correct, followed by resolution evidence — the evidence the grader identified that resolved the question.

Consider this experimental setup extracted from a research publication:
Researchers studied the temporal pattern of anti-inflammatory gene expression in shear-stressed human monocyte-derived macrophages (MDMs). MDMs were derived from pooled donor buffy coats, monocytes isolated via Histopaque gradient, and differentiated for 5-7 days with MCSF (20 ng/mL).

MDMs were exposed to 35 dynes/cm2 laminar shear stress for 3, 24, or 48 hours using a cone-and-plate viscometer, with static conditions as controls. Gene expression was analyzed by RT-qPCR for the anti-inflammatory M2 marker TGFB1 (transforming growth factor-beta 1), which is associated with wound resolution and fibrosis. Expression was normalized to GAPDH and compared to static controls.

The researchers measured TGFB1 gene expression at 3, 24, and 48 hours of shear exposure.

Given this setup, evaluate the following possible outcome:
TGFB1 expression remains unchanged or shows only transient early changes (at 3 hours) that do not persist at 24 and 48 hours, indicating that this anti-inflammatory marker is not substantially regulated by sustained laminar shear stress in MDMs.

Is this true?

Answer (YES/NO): NO